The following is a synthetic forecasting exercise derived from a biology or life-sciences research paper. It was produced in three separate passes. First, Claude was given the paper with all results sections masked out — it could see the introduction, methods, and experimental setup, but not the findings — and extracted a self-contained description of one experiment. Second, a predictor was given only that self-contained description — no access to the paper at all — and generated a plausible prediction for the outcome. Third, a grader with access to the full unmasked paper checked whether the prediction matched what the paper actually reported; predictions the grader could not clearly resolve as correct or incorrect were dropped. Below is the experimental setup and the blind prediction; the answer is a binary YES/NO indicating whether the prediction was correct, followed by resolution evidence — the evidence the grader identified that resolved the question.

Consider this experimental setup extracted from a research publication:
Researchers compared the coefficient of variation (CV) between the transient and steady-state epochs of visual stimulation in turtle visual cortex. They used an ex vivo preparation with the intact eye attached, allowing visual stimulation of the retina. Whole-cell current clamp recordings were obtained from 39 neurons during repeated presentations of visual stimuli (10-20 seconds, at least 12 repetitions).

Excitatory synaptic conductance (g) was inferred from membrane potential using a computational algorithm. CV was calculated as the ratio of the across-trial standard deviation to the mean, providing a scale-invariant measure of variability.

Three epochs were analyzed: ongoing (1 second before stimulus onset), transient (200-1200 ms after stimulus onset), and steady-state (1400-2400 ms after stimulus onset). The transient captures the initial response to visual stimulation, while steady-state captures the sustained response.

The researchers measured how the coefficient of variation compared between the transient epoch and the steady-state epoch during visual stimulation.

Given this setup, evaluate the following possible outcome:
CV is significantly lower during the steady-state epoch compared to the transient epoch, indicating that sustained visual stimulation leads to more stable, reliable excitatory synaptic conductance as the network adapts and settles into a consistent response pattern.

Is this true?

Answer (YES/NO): NO